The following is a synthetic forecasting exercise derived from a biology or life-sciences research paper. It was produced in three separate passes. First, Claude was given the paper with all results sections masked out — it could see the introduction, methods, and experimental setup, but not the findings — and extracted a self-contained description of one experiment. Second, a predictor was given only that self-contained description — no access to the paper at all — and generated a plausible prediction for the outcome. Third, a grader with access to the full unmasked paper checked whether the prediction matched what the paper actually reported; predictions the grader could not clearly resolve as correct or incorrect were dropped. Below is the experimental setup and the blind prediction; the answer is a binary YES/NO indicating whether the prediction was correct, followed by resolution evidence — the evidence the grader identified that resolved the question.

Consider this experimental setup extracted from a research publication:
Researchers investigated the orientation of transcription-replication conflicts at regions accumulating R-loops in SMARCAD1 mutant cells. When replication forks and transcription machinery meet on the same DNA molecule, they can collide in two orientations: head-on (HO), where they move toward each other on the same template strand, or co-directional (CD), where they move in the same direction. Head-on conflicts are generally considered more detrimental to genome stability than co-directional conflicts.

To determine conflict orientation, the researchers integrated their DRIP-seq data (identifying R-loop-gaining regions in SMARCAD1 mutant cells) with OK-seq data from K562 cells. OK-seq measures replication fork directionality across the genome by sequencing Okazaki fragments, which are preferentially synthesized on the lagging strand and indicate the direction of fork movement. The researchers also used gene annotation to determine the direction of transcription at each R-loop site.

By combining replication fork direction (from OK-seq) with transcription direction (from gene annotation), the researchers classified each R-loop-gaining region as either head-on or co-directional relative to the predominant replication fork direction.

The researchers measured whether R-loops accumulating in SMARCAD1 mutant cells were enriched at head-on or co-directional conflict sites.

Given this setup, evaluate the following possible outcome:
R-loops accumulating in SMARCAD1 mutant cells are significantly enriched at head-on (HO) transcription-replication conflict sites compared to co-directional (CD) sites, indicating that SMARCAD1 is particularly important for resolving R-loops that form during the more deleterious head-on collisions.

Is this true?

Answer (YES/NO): NO